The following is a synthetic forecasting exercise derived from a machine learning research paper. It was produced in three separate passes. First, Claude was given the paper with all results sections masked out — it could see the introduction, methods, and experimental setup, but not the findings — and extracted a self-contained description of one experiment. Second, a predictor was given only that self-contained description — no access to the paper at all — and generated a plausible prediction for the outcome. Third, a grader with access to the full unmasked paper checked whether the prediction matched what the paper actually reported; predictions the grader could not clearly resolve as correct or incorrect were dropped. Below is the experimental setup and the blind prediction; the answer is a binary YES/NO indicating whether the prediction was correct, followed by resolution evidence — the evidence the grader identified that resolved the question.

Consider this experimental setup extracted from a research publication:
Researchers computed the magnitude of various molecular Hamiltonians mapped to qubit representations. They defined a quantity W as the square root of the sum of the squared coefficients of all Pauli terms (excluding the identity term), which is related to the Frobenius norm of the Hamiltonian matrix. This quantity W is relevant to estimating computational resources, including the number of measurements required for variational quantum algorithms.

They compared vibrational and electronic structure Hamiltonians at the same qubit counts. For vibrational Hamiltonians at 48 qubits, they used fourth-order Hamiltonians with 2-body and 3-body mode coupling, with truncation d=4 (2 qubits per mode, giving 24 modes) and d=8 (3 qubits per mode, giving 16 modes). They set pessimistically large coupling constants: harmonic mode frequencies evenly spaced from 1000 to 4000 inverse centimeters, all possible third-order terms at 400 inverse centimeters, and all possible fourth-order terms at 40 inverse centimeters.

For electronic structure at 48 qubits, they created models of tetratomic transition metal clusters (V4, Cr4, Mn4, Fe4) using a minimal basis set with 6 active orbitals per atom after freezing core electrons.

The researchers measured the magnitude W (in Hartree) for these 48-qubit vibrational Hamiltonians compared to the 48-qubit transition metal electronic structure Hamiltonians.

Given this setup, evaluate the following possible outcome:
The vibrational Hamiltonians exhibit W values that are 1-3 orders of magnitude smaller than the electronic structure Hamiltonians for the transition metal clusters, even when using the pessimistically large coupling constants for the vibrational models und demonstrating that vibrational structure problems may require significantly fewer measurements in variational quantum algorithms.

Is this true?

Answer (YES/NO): NO